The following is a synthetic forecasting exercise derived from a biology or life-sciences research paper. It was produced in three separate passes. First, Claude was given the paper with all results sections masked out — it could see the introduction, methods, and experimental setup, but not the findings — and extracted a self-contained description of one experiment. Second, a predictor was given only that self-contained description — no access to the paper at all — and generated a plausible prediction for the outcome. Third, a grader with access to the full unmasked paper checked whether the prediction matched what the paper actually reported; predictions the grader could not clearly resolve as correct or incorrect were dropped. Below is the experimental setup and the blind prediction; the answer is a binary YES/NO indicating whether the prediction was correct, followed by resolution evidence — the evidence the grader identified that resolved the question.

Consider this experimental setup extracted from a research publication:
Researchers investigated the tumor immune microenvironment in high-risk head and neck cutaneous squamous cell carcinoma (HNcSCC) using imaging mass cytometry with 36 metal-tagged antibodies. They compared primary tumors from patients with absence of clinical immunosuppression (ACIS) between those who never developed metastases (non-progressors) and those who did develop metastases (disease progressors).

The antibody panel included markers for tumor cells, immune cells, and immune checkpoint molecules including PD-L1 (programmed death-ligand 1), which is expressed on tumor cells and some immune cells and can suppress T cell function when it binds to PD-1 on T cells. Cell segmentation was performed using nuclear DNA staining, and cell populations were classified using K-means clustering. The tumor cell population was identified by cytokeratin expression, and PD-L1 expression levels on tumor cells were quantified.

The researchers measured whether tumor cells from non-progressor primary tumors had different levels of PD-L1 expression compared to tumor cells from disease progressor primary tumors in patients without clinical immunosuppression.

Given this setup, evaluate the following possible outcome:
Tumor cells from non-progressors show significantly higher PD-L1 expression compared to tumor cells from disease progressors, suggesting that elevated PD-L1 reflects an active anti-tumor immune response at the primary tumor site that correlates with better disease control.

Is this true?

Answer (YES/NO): NO